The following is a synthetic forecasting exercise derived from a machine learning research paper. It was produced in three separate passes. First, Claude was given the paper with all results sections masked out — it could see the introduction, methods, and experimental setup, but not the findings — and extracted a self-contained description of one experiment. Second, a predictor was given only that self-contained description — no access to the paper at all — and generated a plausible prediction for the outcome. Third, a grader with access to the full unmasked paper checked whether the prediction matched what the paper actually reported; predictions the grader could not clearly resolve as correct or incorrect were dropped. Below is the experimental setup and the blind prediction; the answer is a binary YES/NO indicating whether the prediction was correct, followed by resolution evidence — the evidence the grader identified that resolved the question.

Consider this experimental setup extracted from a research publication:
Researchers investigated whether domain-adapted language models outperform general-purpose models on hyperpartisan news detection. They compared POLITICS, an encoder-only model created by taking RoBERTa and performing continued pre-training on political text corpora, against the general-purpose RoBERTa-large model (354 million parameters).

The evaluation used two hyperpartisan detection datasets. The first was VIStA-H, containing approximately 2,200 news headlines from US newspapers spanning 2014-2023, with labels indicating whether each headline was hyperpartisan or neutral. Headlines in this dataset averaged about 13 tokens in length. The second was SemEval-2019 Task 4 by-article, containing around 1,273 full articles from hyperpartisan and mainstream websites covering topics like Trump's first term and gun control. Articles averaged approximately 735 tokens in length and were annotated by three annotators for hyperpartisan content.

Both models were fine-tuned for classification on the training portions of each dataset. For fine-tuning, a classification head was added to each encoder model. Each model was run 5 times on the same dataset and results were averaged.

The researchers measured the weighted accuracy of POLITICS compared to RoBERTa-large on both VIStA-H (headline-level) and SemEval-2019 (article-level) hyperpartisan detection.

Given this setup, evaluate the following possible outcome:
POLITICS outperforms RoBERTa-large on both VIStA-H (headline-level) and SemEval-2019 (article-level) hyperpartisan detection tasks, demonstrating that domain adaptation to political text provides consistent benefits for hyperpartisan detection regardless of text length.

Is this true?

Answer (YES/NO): NO